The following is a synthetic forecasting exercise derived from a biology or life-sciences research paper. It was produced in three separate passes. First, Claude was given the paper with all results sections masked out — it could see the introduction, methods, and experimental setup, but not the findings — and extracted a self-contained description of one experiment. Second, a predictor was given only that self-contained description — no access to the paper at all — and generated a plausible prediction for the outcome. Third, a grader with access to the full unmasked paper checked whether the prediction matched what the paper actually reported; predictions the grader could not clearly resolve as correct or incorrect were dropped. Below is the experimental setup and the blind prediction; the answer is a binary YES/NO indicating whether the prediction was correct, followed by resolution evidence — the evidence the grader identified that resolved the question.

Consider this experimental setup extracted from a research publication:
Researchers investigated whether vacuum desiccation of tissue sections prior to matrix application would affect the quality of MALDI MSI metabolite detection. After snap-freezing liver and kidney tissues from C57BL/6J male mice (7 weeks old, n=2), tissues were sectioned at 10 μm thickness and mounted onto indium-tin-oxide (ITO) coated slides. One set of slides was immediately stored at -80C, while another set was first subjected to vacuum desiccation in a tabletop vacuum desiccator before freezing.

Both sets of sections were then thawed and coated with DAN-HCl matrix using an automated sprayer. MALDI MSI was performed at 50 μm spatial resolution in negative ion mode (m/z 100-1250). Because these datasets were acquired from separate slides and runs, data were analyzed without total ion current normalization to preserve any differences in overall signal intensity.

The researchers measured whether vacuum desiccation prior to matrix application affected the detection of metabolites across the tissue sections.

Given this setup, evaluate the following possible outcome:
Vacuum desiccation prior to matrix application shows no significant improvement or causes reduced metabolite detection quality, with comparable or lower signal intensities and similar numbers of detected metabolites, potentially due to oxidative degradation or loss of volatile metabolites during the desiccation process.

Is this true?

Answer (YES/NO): YES